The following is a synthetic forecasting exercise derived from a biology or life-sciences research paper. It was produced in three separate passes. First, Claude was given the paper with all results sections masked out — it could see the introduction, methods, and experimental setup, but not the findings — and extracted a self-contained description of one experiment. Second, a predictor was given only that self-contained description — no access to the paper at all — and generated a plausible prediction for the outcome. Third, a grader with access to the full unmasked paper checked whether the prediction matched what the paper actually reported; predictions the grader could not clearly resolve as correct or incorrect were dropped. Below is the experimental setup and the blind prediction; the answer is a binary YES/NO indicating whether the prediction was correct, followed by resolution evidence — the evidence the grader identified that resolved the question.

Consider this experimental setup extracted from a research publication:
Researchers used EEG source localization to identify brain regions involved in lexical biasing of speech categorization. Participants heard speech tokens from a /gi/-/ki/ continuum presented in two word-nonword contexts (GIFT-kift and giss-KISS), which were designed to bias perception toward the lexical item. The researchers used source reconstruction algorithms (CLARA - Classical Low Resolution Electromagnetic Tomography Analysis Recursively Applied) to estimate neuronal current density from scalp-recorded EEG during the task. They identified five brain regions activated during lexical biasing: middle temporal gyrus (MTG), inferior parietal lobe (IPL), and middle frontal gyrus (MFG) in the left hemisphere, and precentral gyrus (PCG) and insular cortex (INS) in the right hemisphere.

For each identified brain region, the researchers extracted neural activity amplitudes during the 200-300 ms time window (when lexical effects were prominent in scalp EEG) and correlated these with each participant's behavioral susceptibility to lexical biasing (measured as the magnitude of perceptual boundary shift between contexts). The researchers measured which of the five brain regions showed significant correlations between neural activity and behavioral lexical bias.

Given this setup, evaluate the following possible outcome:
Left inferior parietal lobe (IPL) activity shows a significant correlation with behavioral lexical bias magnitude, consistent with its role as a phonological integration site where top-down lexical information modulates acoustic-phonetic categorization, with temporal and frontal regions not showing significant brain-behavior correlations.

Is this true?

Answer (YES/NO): NO